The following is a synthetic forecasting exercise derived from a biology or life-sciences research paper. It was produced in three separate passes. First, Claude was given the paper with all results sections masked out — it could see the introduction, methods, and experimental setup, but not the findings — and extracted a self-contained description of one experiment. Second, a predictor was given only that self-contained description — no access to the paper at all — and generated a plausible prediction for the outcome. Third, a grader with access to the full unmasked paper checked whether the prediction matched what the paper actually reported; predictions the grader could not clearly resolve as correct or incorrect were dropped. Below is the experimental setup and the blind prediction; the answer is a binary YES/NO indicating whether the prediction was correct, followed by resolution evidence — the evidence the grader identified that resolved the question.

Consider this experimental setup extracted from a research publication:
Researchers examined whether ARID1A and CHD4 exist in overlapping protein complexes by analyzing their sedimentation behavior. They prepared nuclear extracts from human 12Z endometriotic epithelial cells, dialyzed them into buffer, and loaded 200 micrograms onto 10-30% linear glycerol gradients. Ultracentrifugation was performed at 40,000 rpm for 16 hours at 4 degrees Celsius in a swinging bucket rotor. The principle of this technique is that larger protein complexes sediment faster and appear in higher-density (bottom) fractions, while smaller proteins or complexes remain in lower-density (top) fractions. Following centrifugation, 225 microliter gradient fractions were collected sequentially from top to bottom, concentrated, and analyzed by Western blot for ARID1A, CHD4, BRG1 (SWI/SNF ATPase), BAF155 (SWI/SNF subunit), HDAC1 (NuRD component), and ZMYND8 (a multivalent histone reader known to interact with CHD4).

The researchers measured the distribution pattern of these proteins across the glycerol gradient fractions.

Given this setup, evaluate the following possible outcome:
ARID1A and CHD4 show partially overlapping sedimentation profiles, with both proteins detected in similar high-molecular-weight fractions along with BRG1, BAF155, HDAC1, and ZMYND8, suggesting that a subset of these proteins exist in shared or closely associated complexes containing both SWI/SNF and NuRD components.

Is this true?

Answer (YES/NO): YES